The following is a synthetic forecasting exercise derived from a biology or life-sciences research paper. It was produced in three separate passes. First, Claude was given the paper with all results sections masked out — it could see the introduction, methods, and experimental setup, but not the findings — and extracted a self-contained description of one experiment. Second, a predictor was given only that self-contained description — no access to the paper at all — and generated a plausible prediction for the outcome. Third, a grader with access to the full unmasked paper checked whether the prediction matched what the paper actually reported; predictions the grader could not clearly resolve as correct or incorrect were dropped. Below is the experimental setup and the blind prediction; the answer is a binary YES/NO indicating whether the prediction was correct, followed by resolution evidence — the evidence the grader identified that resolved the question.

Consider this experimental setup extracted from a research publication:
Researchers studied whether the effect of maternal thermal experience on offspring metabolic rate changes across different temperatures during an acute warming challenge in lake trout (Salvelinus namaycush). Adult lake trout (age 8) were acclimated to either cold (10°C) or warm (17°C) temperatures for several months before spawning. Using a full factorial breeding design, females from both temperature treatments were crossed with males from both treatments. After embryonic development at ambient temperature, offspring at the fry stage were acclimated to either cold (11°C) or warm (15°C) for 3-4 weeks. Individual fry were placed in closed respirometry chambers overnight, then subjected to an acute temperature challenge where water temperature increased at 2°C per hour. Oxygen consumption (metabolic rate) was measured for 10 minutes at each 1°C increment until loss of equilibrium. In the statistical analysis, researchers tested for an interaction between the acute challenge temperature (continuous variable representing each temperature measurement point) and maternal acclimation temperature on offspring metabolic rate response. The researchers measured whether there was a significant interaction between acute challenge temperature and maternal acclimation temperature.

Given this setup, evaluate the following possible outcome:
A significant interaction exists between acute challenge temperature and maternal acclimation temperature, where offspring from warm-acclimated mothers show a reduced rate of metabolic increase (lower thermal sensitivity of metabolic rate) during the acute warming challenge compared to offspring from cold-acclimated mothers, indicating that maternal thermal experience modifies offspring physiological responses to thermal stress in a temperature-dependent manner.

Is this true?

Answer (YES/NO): YES